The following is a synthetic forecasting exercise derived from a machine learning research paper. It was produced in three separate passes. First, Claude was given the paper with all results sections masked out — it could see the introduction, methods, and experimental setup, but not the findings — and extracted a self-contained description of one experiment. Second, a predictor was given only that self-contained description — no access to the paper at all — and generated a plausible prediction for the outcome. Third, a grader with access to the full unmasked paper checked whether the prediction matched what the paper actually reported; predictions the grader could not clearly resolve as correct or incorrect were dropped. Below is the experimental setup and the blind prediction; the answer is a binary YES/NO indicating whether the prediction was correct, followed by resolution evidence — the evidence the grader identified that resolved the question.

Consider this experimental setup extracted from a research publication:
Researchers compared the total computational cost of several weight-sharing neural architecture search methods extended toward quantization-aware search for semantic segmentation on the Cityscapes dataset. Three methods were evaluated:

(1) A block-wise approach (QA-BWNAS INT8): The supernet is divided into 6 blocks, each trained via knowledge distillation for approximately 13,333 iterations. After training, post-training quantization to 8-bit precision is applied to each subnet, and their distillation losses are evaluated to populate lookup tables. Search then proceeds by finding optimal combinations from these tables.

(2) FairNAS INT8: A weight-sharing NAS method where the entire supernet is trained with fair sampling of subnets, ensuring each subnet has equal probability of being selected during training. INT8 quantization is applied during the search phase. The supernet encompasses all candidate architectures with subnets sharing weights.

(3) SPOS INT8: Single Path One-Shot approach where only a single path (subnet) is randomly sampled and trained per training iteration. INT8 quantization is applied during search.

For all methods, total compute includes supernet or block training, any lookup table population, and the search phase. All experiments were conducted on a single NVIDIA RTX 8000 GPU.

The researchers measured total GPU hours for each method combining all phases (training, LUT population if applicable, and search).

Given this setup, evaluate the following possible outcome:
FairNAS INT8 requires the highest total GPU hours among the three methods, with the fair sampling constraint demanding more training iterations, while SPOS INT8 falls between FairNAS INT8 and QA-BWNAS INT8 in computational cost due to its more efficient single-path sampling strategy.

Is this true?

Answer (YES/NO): NO